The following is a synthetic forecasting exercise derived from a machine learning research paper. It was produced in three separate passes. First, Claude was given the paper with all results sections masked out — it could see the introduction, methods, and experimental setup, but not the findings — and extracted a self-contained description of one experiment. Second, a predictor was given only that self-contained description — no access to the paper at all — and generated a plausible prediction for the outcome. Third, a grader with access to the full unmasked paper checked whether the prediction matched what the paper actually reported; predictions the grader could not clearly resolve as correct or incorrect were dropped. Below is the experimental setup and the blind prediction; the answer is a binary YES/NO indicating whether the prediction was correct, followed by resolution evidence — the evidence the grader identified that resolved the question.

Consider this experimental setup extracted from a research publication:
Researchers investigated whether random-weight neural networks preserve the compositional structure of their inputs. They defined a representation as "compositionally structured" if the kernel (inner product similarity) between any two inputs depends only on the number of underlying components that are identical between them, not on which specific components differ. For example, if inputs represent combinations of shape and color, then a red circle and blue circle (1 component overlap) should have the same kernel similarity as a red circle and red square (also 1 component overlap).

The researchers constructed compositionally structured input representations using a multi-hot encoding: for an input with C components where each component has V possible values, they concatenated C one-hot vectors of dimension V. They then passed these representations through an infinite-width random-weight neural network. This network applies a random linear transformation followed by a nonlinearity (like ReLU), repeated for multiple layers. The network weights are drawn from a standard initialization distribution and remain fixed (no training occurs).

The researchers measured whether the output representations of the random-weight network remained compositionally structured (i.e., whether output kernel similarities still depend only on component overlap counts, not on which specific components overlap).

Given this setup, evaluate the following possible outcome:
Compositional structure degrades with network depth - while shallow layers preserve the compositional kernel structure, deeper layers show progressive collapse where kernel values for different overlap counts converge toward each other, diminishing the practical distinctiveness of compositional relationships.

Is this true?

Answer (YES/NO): NO